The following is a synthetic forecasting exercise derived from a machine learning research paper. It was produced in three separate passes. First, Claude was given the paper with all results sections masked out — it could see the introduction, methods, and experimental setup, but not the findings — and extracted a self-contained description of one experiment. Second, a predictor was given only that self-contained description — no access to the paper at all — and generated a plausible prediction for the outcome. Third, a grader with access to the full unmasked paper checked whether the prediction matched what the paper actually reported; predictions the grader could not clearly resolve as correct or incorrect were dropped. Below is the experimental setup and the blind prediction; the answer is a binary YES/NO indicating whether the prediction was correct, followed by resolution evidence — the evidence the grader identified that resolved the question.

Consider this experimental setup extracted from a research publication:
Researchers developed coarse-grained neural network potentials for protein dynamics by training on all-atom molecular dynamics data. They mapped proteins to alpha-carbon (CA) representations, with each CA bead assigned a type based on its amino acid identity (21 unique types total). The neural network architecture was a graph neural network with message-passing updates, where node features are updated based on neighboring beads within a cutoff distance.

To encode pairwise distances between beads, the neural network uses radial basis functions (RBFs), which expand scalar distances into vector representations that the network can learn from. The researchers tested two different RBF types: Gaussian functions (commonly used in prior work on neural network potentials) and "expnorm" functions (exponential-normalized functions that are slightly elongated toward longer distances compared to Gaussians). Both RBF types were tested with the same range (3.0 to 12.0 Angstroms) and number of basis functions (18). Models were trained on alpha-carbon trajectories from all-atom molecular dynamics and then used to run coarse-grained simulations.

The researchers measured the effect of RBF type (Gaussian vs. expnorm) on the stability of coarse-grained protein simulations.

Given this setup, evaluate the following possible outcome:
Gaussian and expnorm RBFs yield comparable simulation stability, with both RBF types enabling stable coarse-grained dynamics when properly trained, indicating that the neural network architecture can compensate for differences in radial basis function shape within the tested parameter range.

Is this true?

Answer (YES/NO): NO